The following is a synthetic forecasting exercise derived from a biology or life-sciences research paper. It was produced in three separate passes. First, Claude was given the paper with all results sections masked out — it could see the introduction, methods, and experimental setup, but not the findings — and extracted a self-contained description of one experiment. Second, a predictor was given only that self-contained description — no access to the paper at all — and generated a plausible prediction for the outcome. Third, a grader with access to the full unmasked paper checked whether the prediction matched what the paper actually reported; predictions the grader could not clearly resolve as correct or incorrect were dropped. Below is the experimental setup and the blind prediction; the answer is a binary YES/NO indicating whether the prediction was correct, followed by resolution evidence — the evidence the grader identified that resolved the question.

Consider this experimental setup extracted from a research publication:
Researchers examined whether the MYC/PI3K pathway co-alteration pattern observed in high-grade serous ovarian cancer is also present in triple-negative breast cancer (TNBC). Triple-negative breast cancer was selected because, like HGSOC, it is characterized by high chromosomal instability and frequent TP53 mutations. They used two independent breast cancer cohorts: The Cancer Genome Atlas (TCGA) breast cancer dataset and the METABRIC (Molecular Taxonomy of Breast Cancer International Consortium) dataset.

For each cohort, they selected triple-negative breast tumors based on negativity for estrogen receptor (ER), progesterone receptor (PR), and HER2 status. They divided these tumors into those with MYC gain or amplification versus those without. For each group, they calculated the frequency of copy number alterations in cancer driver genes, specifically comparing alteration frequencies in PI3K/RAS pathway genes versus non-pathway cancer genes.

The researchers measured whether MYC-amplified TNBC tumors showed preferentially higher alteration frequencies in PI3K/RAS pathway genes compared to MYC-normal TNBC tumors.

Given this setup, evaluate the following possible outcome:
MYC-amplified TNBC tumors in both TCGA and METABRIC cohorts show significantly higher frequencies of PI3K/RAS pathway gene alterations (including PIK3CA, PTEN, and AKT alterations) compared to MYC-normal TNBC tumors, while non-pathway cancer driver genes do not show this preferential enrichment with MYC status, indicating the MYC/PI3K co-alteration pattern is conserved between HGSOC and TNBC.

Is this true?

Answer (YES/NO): NO